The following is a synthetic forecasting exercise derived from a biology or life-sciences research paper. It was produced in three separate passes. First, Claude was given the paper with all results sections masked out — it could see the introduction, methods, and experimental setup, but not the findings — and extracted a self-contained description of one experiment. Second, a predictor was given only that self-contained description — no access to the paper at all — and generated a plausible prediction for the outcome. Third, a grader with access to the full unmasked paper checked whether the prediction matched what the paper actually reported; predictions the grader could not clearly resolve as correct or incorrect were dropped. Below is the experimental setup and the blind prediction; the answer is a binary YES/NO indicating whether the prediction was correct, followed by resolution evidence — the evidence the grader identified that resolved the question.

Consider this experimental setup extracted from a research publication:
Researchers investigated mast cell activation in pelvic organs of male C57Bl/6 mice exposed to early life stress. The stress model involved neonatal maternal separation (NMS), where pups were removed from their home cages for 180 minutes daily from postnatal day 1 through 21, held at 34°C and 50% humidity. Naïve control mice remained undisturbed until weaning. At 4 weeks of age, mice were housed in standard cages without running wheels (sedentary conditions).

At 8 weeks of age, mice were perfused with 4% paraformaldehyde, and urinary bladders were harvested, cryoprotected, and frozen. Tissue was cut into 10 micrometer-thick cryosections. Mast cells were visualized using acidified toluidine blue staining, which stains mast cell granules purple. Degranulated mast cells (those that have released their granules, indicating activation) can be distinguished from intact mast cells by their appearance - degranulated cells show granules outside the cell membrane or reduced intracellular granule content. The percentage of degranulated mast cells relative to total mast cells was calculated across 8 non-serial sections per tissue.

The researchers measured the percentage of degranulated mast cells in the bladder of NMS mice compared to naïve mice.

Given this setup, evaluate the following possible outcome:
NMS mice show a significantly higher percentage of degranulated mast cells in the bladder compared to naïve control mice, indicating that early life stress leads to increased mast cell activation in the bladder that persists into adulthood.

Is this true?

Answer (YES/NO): YES